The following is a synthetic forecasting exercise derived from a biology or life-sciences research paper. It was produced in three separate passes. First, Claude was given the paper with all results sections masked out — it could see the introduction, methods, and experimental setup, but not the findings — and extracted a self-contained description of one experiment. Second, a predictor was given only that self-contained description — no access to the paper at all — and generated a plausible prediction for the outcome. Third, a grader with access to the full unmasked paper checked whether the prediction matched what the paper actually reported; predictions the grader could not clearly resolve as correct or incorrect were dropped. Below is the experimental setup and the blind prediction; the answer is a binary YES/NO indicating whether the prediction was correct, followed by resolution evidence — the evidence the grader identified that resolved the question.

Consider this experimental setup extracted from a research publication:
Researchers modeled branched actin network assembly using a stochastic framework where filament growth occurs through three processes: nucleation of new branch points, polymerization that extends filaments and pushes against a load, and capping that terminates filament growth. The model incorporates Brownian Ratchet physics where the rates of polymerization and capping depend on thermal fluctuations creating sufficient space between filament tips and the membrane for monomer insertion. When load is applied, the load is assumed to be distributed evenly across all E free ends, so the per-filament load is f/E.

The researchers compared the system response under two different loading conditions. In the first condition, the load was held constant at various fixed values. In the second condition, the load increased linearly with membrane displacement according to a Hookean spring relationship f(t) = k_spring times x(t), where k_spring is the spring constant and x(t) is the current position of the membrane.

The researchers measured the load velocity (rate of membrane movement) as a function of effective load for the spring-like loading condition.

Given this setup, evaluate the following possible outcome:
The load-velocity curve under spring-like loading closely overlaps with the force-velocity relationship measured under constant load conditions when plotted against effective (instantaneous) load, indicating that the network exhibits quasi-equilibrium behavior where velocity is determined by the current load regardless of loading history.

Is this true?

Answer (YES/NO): NO